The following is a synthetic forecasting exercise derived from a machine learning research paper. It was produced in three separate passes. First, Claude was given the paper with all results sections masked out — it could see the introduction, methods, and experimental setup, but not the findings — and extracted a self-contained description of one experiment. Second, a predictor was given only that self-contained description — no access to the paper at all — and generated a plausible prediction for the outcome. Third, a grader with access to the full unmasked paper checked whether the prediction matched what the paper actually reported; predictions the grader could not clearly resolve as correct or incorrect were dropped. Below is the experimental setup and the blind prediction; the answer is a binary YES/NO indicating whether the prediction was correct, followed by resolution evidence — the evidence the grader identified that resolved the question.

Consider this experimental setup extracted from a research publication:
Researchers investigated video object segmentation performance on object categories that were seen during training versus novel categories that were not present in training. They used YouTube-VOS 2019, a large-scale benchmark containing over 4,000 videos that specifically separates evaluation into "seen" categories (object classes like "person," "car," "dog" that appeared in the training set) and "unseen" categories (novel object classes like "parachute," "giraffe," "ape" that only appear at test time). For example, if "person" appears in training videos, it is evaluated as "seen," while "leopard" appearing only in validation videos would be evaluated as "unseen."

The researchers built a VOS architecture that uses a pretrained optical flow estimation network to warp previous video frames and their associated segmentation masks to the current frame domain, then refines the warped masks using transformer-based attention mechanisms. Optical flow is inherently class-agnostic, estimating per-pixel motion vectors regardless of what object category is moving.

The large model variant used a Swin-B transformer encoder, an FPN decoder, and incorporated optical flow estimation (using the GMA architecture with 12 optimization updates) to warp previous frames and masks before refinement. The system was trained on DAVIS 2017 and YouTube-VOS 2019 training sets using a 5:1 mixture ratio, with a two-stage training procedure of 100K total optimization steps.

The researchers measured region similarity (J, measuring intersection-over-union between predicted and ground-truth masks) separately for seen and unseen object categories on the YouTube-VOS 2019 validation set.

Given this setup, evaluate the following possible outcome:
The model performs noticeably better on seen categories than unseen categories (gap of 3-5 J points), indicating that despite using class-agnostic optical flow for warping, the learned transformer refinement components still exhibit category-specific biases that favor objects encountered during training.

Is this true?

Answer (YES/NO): NO